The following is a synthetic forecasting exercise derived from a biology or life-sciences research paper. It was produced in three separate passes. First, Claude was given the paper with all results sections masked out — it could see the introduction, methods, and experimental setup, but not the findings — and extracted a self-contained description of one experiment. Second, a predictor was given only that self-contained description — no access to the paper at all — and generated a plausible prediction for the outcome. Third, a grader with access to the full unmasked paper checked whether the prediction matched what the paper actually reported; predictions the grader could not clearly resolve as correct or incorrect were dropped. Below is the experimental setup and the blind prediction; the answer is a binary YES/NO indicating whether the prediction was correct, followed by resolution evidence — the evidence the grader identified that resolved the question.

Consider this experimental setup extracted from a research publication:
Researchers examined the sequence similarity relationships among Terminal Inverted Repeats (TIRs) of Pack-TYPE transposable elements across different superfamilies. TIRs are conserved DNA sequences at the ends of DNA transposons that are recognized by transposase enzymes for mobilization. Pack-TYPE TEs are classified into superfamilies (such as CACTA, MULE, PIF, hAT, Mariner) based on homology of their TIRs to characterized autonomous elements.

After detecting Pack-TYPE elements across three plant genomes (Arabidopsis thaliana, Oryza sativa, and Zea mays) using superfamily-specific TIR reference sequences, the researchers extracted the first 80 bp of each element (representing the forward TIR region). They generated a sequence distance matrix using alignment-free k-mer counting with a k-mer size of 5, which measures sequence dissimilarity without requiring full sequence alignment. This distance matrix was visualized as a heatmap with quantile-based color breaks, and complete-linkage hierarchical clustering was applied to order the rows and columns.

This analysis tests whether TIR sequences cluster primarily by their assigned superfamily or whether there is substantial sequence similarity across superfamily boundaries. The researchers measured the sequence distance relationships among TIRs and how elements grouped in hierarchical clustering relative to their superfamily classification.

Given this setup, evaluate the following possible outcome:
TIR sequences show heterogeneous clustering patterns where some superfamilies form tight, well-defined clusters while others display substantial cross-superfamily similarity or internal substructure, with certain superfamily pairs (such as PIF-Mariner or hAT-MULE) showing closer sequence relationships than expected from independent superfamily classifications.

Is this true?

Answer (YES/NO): NO